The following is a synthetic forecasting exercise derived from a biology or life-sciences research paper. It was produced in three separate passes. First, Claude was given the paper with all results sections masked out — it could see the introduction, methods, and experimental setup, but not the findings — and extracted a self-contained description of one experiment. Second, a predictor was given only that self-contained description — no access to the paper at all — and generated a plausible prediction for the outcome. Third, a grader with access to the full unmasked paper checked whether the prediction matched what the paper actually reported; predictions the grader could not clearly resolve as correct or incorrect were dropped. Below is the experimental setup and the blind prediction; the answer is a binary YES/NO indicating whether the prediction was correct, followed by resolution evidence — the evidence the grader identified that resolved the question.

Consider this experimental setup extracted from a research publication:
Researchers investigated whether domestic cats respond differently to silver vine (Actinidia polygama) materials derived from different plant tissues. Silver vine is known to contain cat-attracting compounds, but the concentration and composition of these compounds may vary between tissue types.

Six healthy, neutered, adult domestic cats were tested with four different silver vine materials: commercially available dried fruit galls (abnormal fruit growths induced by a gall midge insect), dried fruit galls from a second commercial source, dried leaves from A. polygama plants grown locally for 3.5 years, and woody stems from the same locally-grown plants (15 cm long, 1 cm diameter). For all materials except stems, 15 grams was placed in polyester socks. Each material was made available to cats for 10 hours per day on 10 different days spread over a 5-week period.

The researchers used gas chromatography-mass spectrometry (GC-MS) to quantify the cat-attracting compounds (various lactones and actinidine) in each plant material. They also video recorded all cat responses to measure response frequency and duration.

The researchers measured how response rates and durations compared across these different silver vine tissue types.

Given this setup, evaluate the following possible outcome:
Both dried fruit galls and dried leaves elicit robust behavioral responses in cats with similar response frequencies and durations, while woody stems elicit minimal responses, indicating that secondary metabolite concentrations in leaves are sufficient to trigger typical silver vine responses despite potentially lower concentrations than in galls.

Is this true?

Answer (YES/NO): NO